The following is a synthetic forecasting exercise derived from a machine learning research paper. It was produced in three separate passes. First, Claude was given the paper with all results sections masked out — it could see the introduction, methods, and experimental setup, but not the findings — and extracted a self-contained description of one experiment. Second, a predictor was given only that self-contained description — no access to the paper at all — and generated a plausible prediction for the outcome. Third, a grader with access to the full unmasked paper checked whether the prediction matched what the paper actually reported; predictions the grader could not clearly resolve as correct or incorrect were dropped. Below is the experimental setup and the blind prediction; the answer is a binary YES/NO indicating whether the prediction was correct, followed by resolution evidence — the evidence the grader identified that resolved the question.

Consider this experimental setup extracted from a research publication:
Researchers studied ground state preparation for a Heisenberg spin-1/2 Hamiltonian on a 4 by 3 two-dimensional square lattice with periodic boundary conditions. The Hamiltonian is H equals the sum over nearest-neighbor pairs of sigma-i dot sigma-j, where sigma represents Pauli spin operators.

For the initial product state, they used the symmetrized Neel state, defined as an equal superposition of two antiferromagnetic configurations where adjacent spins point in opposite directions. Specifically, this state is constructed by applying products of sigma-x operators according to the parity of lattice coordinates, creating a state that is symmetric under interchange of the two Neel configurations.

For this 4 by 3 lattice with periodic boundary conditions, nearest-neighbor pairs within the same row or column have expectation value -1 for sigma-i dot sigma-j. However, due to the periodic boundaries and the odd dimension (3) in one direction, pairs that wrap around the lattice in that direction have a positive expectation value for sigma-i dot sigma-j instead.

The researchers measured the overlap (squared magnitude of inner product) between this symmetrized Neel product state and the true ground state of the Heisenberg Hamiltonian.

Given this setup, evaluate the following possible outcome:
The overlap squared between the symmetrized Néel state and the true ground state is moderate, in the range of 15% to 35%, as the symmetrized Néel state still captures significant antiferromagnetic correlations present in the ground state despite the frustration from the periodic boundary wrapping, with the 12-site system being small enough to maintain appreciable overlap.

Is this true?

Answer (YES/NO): NO